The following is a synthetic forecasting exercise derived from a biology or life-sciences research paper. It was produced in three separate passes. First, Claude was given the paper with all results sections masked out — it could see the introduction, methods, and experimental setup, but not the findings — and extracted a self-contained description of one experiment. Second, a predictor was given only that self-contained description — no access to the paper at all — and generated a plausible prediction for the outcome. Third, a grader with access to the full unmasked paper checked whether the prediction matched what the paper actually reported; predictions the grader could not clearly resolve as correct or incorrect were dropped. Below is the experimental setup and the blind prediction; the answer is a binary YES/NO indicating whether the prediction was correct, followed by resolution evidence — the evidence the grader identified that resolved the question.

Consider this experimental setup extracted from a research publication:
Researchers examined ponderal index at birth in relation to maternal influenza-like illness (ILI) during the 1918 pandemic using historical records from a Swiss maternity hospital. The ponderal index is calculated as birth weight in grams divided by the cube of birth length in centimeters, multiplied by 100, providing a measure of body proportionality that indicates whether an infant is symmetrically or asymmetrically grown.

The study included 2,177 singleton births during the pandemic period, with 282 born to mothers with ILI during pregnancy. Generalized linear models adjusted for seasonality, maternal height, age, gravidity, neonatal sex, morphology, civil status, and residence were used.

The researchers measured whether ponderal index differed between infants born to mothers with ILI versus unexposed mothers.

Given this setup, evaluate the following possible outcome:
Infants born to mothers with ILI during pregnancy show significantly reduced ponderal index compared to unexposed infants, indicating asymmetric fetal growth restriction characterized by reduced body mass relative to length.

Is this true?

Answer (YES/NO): YES